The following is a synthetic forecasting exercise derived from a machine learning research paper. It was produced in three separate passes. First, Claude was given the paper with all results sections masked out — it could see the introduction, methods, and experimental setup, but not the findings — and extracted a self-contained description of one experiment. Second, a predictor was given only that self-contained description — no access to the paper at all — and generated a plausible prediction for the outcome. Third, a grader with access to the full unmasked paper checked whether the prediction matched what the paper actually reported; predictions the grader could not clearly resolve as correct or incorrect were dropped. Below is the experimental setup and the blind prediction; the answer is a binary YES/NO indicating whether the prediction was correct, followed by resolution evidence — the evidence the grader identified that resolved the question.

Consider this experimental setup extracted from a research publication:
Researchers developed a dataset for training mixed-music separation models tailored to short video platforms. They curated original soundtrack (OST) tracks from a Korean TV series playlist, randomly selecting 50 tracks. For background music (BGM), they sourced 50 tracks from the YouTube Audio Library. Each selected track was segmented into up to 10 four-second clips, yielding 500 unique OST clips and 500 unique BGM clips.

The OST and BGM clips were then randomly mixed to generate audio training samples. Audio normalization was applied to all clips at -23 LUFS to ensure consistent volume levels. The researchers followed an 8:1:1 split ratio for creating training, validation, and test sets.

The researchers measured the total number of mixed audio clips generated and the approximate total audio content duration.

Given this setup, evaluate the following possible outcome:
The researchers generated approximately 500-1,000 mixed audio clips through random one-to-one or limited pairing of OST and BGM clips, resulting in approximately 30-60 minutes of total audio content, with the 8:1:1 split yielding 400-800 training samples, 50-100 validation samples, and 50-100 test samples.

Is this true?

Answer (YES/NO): NO